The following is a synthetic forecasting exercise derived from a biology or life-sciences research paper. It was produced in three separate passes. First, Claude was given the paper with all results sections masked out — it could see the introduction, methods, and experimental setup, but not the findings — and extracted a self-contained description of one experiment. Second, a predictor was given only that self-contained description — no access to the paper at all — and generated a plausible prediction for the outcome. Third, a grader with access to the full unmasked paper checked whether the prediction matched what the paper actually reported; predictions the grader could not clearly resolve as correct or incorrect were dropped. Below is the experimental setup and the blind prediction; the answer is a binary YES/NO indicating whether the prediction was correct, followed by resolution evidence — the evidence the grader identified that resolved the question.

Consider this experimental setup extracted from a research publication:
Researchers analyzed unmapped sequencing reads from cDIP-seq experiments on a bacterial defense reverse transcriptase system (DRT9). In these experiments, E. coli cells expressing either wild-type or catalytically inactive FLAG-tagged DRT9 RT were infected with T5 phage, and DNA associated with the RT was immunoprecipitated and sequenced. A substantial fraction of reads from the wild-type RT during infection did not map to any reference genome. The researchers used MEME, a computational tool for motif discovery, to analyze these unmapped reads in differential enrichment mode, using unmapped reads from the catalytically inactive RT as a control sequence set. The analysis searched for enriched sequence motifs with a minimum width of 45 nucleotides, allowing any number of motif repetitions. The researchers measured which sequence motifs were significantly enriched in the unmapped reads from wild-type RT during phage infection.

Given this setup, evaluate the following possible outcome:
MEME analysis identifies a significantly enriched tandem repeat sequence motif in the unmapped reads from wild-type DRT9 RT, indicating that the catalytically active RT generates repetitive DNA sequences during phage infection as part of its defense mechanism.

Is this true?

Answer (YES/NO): NO